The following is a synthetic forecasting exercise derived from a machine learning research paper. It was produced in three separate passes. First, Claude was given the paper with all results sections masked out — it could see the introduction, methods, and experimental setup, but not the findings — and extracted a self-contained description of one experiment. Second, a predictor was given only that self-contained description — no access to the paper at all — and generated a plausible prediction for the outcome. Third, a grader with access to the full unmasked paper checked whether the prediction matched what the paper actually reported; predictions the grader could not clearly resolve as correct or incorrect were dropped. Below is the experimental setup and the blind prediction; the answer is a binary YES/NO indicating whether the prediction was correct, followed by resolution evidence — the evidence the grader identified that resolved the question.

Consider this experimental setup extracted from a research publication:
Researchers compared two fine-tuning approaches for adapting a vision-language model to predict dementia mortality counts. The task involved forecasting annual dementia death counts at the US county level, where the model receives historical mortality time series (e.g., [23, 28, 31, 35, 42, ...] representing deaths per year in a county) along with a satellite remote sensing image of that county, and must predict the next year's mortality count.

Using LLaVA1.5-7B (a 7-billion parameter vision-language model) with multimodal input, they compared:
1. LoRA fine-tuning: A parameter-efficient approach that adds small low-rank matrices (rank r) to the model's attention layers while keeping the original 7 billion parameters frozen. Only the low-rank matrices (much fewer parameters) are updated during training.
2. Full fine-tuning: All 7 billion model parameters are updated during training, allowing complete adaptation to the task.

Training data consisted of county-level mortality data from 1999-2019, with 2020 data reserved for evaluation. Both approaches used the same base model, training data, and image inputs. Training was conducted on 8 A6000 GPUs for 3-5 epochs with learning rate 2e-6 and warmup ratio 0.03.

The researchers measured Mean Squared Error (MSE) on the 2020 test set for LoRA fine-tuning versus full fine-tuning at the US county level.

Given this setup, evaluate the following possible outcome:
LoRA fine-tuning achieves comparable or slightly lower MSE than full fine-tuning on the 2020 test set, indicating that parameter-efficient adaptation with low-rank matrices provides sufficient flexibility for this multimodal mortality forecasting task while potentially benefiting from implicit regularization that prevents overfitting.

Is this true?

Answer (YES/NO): NO